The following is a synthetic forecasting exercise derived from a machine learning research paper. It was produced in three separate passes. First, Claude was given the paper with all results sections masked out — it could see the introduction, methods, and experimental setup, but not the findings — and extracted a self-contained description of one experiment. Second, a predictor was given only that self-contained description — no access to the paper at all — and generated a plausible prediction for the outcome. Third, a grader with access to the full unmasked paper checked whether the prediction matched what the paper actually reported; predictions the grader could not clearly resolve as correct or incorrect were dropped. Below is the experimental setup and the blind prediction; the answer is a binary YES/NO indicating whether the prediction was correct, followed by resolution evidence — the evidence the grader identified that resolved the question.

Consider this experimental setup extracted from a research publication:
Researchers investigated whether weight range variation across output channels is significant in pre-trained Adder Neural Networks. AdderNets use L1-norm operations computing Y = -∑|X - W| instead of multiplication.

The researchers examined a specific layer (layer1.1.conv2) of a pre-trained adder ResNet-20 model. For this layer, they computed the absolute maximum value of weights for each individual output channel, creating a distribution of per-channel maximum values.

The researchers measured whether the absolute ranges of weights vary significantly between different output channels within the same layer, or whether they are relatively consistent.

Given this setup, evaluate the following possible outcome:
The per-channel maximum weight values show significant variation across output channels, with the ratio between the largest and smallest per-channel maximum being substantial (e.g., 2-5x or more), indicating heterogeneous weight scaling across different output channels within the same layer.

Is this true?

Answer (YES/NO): YES